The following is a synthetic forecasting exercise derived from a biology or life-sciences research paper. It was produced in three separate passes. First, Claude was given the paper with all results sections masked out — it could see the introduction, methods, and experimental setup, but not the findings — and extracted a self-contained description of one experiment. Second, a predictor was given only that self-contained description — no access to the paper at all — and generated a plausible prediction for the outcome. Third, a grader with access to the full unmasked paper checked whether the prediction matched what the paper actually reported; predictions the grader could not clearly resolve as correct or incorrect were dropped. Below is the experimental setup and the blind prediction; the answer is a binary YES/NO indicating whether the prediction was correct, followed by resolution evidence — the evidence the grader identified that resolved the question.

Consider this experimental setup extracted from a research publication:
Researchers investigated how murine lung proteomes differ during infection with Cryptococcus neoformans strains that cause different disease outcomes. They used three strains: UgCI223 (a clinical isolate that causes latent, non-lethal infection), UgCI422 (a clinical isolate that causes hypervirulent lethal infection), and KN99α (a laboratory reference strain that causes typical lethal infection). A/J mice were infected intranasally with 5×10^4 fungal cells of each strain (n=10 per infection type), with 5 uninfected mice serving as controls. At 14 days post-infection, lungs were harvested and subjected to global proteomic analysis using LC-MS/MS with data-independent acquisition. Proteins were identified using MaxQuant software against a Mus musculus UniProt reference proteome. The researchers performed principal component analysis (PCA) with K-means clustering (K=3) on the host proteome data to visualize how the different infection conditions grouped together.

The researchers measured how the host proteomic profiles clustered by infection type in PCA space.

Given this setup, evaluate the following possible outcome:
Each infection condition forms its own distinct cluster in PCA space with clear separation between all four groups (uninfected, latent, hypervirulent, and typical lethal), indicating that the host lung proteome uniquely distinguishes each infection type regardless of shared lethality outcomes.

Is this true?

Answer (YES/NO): NO